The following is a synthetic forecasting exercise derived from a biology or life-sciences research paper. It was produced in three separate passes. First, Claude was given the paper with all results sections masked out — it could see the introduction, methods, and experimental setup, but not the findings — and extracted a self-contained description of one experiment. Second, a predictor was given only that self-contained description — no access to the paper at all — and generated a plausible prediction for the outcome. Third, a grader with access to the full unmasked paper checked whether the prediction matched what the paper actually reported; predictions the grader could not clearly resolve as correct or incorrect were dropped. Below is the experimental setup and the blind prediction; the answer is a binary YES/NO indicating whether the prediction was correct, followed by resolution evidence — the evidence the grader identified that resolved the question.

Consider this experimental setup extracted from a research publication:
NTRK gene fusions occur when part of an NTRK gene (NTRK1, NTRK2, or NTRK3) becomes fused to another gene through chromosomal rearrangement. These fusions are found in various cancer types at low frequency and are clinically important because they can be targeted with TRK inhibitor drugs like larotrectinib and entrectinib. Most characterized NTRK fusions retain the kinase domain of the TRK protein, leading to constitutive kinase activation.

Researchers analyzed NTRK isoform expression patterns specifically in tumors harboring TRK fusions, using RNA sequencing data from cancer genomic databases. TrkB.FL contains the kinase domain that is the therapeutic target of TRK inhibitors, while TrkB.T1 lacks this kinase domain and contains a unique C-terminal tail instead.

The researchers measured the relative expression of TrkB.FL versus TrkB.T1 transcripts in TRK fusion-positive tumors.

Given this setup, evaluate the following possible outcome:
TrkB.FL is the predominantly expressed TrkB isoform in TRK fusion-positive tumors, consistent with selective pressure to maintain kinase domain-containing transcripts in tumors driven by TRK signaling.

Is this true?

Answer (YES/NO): NO